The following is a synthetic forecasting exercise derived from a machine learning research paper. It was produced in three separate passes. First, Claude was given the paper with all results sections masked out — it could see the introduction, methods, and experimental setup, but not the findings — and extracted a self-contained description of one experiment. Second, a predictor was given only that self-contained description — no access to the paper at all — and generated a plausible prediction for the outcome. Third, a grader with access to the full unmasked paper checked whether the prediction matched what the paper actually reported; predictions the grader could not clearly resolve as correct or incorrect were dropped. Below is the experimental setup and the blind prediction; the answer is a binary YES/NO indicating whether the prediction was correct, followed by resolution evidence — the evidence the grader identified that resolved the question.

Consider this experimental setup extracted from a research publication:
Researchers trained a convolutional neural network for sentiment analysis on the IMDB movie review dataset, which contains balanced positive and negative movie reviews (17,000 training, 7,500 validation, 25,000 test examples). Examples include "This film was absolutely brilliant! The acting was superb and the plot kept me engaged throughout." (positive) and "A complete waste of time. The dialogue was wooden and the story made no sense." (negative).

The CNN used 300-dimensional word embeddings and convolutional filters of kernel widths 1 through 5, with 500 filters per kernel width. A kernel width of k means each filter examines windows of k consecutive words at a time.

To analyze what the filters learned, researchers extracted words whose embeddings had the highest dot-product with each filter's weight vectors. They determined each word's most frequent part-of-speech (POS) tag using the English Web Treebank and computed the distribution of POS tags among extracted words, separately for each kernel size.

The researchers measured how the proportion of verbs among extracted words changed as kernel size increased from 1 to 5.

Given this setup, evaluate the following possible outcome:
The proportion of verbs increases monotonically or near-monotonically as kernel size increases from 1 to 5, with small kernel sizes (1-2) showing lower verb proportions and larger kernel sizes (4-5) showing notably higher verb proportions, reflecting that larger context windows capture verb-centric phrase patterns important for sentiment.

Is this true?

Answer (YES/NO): YES